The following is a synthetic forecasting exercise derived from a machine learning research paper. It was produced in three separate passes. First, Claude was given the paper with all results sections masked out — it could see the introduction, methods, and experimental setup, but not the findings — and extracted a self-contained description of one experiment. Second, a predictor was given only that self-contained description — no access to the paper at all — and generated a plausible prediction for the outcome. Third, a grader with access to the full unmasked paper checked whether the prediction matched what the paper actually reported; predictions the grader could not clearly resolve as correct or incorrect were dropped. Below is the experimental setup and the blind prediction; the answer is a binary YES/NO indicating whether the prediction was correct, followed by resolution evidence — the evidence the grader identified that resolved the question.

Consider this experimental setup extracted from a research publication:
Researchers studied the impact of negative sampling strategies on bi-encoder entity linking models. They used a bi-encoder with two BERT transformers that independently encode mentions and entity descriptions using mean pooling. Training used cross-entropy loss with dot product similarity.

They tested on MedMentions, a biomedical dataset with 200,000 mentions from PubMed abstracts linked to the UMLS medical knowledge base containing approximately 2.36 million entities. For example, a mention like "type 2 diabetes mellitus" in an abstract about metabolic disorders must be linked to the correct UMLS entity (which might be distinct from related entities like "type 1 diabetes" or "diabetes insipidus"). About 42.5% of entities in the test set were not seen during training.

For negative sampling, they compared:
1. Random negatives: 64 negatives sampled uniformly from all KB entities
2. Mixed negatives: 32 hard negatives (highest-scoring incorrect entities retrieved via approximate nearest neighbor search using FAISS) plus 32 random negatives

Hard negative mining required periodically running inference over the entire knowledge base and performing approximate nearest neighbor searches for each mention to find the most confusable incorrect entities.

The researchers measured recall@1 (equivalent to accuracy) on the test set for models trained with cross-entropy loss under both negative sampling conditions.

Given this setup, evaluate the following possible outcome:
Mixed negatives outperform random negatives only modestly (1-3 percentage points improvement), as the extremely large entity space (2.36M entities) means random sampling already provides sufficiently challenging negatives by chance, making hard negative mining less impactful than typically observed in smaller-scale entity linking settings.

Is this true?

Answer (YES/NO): NO